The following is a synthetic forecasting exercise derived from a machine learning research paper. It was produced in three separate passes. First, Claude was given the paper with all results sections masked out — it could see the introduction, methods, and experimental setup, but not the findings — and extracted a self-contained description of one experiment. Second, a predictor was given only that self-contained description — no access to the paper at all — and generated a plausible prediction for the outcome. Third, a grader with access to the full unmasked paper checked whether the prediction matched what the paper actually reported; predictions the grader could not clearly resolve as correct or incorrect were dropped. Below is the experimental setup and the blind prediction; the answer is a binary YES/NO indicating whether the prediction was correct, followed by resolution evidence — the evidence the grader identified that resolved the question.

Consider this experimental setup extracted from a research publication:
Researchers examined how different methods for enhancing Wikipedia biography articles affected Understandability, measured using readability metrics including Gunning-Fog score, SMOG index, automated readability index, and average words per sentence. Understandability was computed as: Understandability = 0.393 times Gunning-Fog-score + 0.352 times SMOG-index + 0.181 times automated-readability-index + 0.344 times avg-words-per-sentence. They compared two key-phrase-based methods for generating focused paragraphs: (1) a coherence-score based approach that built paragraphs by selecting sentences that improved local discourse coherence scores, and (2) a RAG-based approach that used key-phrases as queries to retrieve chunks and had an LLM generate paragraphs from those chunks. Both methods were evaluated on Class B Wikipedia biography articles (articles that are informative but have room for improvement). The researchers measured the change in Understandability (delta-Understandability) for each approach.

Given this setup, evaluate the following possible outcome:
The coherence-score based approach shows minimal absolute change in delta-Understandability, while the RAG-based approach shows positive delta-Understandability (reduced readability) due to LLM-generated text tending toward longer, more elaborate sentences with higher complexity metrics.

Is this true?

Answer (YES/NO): NO